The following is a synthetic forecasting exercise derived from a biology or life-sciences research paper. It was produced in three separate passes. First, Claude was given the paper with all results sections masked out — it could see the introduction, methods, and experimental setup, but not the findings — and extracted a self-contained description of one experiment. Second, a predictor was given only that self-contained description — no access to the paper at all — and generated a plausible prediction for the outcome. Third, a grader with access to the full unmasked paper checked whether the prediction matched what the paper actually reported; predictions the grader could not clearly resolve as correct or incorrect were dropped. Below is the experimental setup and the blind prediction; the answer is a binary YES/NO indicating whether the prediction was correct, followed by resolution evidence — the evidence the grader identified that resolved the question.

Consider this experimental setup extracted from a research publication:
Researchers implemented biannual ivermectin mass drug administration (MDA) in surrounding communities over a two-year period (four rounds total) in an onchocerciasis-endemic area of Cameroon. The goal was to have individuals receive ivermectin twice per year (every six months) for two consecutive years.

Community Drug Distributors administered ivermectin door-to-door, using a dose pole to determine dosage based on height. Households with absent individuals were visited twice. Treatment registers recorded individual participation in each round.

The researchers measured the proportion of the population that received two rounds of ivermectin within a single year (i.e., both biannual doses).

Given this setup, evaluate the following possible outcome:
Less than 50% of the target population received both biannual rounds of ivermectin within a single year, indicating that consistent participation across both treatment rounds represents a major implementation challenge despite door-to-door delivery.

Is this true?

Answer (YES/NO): NO